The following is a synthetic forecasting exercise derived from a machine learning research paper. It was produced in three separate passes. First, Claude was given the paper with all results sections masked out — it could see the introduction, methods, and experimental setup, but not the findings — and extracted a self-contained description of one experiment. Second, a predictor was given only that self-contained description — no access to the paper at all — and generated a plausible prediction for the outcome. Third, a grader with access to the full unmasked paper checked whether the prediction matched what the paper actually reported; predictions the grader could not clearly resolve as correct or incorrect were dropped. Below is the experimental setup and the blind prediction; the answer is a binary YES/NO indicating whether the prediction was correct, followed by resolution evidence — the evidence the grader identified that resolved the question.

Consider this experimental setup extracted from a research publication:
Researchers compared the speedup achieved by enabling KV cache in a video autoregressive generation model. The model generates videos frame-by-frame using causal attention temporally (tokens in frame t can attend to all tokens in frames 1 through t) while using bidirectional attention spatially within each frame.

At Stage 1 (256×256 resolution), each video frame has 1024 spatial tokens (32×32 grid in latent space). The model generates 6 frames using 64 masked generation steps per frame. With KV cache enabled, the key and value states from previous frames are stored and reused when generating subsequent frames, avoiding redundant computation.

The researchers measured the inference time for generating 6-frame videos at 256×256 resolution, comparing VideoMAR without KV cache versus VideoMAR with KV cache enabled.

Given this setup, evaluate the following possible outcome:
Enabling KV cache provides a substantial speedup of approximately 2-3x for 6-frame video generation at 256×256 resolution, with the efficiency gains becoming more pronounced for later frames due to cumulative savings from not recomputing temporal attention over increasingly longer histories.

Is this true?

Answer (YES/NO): NO